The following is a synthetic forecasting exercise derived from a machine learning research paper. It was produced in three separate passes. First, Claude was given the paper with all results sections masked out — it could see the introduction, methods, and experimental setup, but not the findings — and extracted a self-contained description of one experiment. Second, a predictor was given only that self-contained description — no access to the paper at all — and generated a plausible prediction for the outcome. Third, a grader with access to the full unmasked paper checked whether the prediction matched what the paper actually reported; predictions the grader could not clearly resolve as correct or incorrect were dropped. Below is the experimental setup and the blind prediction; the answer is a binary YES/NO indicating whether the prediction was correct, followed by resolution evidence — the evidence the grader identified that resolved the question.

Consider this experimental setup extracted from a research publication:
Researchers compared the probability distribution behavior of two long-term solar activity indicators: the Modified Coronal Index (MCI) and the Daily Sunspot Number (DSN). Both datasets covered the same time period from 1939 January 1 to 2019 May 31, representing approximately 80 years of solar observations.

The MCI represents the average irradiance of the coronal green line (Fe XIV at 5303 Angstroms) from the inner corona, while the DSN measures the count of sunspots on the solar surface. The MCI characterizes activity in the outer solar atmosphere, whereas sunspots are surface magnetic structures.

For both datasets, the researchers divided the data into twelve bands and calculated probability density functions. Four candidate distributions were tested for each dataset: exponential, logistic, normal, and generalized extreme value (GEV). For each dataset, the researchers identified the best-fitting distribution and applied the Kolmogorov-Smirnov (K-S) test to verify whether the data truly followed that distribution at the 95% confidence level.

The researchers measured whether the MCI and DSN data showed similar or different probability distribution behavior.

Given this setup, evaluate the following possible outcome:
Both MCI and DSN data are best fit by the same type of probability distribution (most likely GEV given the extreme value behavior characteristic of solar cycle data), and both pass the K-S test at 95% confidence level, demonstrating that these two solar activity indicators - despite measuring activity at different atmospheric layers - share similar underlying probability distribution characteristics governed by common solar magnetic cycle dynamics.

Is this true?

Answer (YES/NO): NO